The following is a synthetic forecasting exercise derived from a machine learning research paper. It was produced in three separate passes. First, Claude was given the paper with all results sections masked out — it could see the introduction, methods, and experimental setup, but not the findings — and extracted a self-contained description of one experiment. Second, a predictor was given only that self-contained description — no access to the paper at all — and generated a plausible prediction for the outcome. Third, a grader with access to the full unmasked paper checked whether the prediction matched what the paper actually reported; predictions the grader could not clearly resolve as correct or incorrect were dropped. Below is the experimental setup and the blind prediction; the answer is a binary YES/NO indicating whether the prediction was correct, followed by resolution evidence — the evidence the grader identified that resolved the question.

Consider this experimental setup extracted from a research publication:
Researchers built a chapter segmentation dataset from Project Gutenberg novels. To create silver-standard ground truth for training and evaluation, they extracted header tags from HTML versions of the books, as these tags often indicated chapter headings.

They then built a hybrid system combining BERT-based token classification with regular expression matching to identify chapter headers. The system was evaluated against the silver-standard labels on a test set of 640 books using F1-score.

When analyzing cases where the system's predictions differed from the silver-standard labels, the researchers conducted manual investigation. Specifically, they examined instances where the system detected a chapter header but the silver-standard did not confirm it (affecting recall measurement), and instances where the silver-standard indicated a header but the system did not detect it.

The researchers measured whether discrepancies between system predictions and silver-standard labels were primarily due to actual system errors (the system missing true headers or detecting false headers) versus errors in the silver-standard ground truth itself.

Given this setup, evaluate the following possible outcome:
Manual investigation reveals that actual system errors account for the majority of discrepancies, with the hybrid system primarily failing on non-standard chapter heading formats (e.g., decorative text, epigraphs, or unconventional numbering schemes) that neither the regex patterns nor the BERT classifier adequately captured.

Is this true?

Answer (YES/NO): NO